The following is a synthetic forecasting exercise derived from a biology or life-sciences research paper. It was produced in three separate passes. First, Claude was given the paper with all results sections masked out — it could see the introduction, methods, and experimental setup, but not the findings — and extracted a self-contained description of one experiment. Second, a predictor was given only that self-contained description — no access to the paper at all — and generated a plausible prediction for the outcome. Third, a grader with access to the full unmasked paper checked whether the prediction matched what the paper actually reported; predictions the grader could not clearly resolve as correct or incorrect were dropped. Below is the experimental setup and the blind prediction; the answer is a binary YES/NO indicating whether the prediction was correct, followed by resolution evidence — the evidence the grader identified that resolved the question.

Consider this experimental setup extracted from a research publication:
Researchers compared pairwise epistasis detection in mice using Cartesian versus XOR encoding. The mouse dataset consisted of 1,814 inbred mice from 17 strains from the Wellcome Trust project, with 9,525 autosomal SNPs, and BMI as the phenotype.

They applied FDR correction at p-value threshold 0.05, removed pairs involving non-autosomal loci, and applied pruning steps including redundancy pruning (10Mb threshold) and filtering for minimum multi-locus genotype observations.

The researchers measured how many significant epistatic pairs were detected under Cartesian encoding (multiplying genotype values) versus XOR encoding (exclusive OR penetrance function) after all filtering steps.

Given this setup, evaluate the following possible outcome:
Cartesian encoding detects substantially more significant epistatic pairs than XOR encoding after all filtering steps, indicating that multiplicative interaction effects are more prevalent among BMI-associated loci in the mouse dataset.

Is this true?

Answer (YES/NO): NO